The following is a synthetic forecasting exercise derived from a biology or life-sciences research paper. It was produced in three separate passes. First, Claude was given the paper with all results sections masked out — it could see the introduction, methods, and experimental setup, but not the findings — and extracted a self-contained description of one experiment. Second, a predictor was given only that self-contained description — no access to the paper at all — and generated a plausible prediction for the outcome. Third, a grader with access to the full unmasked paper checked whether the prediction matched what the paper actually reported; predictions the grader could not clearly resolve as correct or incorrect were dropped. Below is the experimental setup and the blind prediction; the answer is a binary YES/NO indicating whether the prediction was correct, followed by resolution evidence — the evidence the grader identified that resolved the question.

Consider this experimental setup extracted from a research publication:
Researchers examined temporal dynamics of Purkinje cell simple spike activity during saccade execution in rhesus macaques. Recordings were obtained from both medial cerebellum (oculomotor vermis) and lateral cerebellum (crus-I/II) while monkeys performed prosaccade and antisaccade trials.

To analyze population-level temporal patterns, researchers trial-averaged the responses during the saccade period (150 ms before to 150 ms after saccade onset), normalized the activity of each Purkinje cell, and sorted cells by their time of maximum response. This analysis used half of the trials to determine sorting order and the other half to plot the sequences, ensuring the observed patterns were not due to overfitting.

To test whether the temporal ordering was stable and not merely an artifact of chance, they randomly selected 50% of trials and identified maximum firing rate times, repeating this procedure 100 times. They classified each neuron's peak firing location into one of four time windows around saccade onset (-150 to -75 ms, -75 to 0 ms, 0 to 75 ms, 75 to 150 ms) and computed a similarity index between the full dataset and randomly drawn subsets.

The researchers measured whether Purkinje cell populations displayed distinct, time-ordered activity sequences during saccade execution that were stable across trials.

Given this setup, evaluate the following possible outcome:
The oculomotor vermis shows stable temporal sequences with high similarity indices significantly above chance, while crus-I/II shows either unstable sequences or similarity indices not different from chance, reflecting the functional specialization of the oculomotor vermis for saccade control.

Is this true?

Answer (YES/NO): NO